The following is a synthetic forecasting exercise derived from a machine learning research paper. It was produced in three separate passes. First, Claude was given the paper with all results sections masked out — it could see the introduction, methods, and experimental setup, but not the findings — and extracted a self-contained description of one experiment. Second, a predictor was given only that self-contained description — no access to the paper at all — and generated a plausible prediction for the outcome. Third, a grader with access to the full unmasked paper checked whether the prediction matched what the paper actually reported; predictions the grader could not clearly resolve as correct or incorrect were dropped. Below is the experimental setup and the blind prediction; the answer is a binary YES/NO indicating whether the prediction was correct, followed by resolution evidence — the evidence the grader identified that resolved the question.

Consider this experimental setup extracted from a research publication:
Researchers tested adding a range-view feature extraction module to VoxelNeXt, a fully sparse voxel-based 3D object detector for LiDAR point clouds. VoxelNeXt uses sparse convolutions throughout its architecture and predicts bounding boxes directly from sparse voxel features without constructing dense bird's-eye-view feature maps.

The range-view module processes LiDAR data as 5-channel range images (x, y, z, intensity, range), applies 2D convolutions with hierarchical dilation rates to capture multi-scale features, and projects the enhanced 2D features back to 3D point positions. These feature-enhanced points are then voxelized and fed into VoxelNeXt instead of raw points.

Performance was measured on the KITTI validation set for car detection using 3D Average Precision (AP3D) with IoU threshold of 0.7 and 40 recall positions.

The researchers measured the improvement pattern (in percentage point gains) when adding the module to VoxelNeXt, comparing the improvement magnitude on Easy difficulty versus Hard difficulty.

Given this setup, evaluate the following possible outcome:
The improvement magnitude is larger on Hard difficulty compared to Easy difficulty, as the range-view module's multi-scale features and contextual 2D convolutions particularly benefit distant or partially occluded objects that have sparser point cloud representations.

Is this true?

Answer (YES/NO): NO